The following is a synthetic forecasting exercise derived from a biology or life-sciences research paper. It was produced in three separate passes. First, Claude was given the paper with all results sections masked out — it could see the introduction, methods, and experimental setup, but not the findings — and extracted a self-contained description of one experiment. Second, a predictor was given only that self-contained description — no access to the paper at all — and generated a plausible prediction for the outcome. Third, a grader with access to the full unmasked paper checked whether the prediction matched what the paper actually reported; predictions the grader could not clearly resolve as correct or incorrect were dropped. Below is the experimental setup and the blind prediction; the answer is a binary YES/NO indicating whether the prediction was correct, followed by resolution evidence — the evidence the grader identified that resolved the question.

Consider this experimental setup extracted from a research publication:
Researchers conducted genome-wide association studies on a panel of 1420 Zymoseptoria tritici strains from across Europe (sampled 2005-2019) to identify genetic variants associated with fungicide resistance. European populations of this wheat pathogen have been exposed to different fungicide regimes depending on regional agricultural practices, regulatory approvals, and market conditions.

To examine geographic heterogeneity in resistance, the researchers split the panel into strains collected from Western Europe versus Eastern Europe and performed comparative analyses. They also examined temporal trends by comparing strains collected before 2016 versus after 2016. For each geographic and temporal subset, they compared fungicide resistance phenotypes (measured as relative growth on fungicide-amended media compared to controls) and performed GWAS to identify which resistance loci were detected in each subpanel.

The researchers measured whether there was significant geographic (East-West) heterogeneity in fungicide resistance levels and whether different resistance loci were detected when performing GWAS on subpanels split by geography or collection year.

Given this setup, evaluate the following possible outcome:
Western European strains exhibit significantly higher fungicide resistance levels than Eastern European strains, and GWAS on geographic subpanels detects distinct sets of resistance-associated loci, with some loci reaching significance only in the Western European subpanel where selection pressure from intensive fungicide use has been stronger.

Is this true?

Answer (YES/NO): NO